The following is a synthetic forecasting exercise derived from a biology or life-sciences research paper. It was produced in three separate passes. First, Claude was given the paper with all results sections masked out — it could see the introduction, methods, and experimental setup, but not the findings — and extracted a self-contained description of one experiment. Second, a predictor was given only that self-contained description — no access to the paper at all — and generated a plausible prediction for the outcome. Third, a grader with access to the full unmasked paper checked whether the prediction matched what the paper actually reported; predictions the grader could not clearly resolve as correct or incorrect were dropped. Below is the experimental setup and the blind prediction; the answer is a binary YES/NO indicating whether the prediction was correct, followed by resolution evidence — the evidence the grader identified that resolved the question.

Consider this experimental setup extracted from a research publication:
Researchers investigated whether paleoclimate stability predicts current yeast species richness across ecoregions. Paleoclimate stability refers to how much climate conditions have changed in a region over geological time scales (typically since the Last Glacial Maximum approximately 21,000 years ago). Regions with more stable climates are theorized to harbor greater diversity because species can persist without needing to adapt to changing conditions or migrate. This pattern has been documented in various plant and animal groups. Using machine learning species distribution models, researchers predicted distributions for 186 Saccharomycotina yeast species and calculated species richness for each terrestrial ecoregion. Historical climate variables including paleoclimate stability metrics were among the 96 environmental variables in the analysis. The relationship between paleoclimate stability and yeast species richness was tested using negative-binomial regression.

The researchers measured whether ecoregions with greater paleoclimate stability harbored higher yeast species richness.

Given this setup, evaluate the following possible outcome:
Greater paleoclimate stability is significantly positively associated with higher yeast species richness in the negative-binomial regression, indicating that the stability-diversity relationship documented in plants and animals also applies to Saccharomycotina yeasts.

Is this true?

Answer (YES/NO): NO